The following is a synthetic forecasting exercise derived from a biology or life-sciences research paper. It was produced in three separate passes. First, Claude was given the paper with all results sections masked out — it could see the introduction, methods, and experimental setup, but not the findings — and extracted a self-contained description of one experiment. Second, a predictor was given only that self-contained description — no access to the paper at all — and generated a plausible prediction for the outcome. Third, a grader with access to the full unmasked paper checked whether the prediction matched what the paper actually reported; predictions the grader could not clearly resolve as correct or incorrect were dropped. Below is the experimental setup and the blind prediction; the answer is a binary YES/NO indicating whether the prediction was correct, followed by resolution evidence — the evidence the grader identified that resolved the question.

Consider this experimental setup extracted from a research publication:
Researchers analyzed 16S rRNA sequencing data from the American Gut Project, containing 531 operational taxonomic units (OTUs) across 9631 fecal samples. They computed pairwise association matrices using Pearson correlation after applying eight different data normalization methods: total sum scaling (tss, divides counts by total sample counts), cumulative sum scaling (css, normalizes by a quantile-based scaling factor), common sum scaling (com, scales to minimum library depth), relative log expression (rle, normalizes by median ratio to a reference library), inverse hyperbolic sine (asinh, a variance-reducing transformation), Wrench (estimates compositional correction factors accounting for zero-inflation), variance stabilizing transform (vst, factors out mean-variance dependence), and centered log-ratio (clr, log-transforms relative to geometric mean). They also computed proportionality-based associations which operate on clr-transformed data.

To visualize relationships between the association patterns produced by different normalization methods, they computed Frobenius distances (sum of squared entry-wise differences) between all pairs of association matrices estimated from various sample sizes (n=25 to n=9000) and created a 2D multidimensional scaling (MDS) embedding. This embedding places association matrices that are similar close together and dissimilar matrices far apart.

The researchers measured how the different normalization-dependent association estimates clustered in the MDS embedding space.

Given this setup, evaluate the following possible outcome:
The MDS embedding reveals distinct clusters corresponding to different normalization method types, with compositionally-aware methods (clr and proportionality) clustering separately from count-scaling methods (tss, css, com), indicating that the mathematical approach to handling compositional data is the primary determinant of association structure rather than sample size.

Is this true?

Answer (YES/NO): NO